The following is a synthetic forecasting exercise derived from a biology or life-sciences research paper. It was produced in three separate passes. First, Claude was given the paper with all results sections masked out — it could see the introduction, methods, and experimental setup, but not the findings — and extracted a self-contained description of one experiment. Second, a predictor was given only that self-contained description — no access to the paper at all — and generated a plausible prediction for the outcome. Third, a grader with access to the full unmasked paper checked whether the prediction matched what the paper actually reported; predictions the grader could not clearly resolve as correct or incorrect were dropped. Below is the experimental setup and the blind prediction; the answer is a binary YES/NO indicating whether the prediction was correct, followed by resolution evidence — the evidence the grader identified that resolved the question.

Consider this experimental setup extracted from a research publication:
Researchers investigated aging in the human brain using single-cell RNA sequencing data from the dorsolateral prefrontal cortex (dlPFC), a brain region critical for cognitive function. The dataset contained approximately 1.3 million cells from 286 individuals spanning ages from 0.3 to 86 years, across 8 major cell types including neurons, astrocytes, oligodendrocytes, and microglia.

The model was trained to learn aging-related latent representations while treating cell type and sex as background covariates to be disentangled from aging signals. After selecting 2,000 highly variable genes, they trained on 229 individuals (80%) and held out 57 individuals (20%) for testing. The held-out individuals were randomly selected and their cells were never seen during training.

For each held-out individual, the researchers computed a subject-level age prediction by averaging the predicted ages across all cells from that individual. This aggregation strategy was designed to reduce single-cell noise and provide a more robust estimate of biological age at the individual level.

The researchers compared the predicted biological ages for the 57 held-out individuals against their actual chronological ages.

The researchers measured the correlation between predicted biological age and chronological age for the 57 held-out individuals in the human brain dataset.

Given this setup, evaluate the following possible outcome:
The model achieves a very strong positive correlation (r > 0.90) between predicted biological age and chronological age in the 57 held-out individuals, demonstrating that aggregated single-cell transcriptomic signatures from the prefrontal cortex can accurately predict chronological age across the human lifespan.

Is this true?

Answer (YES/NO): NO